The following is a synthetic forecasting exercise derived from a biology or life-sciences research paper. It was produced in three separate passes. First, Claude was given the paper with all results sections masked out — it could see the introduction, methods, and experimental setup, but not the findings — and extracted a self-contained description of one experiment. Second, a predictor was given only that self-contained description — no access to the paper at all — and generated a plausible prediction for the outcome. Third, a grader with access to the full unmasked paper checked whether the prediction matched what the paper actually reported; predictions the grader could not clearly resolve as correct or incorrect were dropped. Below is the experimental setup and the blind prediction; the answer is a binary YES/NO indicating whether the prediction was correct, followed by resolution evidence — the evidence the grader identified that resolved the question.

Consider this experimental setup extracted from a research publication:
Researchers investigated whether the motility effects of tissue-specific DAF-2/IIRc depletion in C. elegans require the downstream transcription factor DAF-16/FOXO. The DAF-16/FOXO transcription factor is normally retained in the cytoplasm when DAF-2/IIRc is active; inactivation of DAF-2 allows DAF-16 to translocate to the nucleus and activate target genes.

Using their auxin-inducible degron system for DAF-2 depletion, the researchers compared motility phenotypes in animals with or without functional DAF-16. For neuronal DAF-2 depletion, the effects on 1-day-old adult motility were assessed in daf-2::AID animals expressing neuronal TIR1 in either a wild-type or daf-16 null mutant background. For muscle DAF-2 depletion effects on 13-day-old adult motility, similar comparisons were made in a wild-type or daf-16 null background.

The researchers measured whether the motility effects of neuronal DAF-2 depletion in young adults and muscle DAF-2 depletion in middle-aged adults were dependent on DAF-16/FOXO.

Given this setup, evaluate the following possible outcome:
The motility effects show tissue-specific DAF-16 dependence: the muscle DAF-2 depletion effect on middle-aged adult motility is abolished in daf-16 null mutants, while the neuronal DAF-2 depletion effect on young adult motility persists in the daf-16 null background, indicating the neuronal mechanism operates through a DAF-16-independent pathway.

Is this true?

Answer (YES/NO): NO